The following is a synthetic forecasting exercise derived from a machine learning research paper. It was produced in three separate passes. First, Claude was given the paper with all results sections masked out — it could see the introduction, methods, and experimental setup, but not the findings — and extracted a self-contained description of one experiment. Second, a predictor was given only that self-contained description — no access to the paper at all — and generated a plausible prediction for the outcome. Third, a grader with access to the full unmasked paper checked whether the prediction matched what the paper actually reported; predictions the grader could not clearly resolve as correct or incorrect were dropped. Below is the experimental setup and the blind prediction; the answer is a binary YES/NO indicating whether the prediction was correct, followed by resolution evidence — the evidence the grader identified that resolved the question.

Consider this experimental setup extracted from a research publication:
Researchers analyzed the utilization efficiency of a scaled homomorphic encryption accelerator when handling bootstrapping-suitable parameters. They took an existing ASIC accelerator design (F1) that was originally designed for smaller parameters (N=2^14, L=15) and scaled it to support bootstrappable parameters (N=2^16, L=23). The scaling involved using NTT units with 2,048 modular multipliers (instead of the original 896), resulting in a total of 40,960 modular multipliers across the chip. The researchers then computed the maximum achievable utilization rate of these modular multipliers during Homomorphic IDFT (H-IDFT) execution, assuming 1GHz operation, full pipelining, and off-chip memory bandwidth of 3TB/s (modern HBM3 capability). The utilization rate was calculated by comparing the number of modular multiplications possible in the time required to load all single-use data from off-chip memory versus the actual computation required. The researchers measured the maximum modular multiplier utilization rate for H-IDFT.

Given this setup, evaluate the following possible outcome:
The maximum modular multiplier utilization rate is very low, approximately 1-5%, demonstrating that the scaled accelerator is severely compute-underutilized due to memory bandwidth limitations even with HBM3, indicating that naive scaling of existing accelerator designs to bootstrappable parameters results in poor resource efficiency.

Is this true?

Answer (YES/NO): NO